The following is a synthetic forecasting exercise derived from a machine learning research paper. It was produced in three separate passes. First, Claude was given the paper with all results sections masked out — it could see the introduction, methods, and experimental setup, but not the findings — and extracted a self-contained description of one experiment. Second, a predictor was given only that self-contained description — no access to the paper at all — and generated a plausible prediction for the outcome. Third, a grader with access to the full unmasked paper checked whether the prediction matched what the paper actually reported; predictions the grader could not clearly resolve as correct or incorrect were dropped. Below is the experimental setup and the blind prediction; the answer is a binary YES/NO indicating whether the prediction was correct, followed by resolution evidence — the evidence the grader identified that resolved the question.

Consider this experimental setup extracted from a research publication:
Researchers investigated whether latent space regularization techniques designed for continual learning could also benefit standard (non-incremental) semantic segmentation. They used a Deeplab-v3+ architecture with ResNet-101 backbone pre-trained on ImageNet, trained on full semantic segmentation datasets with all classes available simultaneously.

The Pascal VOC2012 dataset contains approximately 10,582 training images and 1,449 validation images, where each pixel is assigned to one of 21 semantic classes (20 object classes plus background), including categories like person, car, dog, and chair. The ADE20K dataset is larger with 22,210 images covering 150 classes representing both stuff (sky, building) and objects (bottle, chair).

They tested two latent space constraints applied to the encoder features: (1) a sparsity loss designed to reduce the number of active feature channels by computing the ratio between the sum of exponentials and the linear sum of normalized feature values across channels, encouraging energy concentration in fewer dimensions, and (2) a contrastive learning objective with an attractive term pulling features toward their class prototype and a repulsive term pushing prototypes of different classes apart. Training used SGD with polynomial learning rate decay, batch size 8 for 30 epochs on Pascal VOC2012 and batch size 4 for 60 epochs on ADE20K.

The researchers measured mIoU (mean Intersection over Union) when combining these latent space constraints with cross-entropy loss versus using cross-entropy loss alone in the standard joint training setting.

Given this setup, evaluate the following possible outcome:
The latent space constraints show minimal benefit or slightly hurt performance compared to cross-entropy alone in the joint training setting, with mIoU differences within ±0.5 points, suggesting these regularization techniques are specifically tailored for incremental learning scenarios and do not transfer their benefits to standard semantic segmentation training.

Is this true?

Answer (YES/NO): NO